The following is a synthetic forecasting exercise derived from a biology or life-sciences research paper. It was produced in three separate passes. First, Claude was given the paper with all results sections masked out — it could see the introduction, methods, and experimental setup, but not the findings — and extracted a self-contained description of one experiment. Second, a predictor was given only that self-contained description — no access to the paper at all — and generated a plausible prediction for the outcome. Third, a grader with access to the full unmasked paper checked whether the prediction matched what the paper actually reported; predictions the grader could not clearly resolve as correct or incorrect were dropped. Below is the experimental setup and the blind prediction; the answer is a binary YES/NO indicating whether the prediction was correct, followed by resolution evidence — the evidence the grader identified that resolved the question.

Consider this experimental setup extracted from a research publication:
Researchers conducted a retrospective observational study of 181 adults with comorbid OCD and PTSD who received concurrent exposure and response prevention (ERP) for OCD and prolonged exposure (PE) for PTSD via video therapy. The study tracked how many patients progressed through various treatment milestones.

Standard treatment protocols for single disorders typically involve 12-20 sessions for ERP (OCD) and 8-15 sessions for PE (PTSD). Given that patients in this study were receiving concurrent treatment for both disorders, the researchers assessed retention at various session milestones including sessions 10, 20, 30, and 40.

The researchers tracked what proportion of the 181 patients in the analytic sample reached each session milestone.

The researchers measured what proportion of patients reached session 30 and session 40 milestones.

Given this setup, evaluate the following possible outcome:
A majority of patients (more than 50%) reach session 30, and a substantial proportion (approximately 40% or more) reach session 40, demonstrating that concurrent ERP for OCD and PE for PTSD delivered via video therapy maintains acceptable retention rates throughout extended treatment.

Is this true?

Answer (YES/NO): YES